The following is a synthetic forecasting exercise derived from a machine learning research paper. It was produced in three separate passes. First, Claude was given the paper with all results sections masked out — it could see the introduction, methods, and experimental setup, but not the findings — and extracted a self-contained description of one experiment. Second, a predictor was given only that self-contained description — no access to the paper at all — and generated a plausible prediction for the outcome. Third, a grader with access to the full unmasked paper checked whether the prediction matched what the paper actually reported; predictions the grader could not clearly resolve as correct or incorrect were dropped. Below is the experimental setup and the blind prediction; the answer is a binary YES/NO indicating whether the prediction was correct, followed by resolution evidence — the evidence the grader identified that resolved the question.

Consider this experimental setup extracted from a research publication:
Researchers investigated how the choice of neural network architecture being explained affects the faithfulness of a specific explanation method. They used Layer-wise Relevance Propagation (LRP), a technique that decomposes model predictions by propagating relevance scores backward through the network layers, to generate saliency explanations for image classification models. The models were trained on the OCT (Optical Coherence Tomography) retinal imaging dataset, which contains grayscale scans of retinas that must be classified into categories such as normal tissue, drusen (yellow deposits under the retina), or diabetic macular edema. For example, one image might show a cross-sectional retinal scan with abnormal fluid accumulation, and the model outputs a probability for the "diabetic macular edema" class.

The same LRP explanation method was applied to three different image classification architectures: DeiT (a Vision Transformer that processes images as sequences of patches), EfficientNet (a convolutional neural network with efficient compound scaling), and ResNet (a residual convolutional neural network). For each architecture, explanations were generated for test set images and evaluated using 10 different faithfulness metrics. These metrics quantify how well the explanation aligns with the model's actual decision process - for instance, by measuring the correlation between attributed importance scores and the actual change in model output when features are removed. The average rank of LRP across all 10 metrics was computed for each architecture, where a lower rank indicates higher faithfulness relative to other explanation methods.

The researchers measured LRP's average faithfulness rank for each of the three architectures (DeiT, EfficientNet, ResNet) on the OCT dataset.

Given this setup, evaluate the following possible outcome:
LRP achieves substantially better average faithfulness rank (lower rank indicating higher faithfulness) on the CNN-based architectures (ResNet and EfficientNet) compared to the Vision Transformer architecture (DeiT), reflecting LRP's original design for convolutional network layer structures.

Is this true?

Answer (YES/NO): YES